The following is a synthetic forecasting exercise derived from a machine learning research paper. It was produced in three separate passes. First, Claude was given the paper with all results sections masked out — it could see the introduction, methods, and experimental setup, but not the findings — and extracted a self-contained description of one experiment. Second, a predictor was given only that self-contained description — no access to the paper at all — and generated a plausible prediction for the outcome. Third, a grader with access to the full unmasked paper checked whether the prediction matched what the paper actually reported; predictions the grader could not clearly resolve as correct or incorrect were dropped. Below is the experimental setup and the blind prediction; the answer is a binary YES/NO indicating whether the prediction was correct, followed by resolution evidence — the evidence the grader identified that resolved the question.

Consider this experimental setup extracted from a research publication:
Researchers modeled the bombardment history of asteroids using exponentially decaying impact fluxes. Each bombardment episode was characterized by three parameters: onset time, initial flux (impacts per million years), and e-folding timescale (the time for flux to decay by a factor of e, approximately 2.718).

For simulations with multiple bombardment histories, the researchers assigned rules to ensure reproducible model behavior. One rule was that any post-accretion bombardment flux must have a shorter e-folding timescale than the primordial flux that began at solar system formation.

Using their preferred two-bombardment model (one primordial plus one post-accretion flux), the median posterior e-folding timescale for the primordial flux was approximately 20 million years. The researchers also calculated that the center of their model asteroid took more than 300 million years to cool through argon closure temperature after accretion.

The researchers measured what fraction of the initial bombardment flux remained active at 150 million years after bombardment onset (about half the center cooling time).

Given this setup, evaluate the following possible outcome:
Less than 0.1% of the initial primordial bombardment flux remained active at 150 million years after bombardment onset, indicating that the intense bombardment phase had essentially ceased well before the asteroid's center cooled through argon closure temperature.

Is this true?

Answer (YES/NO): YES